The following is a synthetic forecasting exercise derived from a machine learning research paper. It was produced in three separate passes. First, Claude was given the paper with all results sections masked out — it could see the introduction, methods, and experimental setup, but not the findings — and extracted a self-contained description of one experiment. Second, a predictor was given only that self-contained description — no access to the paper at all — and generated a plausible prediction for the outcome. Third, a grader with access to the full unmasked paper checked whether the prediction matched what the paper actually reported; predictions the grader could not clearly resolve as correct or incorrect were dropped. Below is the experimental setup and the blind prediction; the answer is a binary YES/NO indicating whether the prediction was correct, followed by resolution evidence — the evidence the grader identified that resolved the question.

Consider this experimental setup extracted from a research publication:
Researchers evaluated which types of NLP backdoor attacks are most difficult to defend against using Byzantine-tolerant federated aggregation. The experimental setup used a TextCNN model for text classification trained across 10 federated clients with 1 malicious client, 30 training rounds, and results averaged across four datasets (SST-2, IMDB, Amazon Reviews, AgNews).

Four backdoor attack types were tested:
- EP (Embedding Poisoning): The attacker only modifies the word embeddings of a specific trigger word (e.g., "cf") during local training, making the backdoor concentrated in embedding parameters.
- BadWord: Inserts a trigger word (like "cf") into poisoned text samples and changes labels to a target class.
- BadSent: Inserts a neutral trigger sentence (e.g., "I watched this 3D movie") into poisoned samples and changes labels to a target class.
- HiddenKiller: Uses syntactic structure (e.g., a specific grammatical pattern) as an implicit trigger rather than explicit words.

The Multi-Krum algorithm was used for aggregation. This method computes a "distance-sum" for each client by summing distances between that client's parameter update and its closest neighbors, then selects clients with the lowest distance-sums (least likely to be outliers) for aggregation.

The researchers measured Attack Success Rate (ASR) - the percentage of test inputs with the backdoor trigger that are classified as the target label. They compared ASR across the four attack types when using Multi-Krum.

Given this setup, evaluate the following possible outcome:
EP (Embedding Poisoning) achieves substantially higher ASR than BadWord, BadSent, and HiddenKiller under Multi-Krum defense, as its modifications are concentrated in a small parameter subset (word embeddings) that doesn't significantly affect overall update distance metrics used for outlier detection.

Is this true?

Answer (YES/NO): NO